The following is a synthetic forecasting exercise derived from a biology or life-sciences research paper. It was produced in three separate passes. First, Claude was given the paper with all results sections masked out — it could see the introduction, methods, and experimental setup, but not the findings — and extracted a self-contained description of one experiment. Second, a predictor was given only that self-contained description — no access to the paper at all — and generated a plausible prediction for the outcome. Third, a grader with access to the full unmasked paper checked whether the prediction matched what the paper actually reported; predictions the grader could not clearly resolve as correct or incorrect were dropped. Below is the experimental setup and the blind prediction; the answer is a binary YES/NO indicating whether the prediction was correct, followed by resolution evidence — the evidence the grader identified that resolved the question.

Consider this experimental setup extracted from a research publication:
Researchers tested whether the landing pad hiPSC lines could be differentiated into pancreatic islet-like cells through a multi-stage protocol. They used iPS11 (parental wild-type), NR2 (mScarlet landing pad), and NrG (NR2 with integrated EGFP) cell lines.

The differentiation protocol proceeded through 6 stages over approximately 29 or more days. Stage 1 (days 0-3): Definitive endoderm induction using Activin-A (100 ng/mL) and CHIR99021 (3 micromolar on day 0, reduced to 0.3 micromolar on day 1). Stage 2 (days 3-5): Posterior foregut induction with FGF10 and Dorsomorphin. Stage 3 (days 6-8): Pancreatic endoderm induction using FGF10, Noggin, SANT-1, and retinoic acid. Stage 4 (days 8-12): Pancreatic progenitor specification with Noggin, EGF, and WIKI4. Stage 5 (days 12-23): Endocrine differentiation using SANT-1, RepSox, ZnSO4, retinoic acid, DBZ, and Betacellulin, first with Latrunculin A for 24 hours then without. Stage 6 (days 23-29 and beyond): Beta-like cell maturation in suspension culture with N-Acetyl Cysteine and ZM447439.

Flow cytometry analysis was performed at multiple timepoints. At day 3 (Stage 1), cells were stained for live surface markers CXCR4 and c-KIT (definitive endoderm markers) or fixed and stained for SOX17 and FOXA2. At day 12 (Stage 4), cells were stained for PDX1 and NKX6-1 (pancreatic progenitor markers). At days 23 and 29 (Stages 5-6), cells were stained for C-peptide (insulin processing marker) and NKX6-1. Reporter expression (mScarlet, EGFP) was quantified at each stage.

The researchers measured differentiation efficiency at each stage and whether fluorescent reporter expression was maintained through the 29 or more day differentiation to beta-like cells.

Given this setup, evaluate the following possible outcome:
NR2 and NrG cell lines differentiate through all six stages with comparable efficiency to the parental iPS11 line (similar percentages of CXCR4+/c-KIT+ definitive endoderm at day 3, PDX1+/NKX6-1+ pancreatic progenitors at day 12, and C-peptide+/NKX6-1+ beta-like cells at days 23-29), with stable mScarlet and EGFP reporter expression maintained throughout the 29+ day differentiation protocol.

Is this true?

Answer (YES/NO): NO